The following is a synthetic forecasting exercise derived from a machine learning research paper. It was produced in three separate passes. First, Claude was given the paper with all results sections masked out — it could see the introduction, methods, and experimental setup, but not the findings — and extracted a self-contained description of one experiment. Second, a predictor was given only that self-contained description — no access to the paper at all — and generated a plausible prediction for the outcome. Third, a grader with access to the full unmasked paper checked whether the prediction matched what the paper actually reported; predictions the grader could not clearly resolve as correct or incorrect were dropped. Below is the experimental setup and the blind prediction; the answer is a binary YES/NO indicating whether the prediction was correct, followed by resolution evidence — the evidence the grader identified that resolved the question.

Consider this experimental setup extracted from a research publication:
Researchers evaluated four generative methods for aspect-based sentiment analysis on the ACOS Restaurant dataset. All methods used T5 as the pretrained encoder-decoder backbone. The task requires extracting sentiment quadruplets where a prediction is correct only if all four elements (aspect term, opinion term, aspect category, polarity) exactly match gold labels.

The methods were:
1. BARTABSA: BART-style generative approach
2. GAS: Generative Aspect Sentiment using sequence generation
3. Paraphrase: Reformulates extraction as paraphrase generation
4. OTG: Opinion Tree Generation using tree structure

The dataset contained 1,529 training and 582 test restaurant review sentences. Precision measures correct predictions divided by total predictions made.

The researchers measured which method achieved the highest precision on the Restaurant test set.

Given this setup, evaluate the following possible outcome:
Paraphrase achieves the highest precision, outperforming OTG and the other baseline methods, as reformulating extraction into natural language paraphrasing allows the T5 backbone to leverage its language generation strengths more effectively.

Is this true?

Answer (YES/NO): NO